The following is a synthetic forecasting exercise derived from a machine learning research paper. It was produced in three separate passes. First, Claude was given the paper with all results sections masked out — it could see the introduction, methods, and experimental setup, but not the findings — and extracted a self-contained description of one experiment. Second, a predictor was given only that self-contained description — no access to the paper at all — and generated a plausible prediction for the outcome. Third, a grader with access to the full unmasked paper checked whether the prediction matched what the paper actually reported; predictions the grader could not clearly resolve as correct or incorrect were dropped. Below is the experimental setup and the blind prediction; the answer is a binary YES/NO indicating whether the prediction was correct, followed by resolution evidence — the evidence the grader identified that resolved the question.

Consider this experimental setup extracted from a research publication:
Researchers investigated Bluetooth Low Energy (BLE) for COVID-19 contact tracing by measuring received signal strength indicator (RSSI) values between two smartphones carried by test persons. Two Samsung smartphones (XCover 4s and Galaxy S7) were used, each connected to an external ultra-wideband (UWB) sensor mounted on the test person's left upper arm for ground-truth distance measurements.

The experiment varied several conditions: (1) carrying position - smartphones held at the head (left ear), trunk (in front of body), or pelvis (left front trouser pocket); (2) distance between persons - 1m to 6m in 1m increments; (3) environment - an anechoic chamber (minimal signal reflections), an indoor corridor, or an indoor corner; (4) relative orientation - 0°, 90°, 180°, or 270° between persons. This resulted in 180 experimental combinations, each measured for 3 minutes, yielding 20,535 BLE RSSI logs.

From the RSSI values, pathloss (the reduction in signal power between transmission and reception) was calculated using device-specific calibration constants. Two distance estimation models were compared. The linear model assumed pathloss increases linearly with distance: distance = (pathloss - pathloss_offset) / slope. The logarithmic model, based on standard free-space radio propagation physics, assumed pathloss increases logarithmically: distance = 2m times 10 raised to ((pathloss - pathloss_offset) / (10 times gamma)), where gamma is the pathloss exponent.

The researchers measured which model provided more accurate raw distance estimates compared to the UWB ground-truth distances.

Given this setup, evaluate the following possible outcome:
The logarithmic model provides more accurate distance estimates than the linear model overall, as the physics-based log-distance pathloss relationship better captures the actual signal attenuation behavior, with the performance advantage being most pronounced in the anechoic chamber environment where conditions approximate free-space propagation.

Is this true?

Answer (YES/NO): NO